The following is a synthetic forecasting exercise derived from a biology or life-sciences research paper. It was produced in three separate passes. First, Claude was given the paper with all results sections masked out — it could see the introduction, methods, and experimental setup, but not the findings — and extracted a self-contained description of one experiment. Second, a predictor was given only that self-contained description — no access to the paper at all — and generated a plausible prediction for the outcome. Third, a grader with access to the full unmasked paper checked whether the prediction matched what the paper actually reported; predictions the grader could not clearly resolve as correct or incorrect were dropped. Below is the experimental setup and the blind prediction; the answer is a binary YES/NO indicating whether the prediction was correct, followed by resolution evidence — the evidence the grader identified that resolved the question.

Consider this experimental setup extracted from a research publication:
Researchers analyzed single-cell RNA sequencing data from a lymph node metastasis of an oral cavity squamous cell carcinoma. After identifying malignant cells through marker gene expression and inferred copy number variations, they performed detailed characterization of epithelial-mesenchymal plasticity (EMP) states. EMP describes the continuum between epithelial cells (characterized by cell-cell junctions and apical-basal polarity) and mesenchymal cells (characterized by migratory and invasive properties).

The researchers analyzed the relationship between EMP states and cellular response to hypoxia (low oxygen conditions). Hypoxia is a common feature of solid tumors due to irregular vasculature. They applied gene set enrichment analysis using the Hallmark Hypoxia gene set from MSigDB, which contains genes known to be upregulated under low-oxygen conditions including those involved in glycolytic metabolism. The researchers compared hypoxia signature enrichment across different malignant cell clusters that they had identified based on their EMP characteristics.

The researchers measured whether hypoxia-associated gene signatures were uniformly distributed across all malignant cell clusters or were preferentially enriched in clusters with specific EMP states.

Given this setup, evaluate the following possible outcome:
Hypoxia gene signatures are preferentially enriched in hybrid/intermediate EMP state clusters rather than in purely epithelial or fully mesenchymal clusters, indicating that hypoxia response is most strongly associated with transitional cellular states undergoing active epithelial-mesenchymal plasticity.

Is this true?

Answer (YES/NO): NO